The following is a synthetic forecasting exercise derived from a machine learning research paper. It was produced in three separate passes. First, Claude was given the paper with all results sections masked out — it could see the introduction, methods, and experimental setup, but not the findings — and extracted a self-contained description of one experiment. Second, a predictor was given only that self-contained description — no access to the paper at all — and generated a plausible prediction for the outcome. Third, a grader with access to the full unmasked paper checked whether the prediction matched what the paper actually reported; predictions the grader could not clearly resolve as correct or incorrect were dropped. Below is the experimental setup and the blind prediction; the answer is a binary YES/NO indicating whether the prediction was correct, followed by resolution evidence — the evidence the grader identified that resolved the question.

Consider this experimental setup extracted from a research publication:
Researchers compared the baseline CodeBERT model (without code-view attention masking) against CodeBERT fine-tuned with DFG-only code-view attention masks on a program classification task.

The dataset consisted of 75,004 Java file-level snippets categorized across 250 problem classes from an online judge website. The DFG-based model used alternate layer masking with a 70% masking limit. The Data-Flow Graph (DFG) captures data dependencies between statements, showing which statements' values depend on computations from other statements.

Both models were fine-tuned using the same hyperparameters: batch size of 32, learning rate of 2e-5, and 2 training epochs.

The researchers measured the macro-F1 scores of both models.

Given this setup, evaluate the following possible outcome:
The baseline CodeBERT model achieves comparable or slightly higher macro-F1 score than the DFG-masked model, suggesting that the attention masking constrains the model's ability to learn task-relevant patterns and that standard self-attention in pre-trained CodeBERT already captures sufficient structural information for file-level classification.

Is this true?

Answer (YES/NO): YES